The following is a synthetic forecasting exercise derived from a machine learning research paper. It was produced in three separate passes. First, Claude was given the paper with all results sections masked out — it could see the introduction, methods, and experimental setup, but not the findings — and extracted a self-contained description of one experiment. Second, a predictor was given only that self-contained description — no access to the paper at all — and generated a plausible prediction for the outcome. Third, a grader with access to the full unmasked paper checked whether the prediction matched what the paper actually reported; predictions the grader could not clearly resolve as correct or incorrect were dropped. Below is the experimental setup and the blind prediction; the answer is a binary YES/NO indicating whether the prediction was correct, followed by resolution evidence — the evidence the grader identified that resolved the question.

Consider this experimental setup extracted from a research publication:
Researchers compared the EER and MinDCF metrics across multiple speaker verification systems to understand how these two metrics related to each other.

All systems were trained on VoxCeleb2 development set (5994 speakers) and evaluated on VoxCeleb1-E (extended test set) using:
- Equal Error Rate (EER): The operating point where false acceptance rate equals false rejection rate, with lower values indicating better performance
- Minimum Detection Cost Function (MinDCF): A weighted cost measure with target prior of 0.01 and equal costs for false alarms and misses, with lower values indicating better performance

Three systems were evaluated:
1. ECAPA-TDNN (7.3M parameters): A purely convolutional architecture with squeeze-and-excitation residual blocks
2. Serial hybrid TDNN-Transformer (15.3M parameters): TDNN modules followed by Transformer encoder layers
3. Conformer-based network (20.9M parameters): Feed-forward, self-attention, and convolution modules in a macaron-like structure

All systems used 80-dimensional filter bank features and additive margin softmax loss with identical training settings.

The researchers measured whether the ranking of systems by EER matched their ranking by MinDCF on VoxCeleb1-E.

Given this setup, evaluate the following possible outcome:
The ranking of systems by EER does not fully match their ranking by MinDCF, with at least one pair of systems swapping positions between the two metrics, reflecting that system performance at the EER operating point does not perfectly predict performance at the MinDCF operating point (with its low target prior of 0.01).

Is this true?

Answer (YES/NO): YES